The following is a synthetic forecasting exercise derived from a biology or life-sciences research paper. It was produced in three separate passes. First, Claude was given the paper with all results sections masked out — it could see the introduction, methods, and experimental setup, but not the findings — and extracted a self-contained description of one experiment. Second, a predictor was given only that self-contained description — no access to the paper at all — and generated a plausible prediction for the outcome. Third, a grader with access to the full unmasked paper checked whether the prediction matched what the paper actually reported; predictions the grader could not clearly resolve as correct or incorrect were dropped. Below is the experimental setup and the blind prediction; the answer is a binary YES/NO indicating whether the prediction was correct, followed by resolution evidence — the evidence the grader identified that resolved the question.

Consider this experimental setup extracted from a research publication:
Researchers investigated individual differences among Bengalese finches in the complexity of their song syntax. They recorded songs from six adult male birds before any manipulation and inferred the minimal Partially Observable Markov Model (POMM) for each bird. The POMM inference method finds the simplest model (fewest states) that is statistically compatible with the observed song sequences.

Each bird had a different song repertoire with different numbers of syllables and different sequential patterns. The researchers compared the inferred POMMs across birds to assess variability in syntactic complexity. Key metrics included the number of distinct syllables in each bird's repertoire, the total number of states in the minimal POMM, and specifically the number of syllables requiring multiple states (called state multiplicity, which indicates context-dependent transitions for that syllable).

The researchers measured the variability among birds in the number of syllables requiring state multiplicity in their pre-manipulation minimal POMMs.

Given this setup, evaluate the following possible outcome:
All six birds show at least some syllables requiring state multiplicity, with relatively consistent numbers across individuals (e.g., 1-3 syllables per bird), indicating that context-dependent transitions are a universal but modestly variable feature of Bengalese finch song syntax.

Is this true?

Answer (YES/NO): NO